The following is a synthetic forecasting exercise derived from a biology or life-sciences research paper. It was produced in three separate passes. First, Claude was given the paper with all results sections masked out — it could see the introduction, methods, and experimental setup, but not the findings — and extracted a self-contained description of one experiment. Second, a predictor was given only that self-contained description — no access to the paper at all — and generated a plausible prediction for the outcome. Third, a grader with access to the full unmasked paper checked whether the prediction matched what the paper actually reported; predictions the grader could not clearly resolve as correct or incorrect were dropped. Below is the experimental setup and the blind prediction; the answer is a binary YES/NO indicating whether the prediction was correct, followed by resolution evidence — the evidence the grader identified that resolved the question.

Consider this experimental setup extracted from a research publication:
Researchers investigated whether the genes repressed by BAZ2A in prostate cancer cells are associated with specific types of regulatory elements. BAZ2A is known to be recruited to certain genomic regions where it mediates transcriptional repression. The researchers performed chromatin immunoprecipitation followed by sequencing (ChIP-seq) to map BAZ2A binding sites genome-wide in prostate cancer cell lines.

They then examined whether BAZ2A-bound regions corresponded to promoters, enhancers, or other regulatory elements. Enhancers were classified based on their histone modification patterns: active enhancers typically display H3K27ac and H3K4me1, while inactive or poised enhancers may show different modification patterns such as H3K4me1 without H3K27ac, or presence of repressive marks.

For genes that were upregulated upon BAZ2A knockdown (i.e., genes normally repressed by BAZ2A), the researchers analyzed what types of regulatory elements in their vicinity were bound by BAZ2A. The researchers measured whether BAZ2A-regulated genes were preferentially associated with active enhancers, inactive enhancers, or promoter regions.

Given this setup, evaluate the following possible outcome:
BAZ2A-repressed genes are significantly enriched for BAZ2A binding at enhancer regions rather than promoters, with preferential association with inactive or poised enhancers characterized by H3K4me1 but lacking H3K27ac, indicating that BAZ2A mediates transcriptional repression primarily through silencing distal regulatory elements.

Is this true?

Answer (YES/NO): NO